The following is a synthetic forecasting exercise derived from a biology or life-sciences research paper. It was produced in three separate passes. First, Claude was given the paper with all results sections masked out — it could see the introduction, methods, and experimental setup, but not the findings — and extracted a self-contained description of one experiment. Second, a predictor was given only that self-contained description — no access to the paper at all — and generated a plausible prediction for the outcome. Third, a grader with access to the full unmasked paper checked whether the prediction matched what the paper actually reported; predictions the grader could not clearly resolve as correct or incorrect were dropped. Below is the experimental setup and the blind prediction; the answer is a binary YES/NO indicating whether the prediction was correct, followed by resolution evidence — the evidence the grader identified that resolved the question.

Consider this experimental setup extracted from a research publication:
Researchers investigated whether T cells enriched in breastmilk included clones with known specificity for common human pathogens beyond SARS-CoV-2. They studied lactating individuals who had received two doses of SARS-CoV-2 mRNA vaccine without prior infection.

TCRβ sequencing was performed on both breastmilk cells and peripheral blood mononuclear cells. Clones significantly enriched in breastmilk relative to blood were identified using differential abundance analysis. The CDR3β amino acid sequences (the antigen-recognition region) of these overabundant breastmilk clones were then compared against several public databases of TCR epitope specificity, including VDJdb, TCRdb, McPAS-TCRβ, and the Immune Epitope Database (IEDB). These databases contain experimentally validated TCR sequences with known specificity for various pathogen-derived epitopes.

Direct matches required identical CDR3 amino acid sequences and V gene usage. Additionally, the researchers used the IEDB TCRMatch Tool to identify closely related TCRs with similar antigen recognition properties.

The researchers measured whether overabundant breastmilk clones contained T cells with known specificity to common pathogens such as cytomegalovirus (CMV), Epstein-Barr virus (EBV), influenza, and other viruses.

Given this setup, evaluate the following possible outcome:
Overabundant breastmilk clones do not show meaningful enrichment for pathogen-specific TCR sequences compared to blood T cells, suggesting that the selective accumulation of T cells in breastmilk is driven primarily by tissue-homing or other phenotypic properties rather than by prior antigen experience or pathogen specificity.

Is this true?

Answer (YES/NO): NO